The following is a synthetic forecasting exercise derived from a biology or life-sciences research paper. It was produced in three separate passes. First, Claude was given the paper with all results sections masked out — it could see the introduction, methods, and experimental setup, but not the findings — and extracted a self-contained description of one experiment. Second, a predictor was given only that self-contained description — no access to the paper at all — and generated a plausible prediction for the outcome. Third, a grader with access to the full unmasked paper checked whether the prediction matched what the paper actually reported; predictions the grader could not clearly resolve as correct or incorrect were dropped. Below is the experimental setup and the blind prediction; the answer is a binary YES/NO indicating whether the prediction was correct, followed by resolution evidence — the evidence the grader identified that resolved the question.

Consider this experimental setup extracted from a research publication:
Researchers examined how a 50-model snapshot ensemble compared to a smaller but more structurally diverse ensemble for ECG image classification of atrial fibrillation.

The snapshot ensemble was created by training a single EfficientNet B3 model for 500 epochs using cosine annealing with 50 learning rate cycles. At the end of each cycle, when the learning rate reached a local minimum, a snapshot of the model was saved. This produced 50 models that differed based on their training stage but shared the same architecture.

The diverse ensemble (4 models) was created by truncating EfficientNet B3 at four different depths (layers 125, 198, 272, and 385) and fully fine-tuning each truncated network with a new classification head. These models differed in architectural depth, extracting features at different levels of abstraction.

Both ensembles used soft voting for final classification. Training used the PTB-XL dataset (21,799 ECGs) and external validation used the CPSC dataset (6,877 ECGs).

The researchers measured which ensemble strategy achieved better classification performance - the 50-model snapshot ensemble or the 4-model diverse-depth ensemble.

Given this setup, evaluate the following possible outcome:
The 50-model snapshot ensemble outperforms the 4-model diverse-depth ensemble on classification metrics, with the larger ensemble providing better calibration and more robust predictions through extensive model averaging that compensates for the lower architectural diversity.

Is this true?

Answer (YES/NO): NO